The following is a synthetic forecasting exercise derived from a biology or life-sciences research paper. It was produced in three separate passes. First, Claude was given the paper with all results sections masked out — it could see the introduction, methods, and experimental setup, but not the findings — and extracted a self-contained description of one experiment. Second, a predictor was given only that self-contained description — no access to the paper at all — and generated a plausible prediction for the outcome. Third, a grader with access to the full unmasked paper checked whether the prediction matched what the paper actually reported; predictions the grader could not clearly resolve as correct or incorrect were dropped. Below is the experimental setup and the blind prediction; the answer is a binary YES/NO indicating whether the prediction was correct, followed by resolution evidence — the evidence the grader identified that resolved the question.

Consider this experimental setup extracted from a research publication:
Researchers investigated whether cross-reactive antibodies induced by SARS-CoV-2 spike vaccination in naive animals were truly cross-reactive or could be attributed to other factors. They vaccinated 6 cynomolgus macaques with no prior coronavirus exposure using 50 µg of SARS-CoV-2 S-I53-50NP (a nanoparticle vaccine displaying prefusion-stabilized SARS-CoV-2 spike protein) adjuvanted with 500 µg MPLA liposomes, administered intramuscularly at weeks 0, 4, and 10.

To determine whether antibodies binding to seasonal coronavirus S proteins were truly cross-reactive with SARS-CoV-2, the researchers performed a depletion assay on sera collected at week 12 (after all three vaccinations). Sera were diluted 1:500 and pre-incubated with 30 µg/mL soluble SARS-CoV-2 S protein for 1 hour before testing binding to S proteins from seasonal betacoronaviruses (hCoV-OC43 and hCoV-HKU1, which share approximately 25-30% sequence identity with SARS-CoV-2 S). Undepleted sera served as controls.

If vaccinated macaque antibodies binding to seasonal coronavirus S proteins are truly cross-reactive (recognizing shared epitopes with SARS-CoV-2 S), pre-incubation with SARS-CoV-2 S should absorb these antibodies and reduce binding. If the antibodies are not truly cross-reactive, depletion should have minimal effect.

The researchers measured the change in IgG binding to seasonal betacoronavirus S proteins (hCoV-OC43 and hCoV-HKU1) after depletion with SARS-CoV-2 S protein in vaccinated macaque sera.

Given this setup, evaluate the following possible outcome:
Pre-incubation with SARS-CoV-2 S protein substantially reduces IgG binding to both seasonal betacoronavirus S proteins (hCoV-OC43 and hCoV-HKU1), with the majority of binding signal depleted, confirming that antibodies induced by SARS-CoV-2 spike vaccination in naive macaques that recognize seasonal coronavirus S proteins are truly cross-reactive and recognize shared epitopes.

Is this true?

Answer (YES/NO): YES